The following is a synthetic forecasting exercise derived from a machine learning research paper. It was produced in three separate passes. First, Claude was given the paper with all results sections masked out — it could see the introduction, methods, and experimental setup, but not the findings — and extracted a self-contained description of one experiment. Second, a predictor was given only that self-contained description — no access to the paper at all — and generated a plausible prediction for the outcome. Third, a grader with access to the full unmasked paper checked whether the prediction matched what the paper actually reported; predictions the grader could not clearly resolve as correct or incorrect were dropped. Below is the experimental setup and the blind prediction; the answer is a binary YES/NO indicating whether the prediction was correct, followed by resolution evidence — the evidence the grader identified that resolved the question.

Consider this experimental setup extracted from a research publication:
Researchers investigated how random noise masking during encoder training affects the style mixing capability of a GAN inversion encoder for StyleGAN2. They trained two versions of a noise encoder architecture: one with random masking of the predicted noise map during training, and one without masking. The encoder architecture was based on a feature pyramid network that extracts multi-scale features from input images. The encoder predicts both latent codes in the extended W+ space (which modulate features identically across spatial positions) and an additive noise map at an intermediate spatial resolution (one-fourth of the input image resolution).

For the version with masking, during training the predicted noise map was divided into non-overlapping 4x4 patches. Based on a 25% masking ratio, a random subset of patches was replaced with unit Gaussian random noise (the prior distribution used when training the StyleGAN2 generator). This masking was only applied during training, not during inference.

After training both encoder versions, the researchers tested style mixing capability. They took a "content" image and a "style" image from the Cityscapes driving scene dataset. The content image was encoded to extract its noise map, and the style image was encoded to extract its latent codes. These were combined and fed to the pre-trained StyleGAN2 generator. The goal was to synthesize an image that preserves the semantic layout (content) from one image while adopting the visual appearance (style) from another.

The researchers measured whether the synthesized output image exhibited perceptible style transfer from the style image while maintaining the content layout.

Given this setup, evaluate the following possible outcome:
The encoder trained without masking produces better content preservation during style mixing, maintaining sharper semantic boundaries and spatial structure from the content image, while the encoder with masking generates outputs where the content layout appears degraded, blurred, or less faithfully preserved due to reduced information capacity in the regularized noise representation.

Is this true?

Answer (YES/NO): NO